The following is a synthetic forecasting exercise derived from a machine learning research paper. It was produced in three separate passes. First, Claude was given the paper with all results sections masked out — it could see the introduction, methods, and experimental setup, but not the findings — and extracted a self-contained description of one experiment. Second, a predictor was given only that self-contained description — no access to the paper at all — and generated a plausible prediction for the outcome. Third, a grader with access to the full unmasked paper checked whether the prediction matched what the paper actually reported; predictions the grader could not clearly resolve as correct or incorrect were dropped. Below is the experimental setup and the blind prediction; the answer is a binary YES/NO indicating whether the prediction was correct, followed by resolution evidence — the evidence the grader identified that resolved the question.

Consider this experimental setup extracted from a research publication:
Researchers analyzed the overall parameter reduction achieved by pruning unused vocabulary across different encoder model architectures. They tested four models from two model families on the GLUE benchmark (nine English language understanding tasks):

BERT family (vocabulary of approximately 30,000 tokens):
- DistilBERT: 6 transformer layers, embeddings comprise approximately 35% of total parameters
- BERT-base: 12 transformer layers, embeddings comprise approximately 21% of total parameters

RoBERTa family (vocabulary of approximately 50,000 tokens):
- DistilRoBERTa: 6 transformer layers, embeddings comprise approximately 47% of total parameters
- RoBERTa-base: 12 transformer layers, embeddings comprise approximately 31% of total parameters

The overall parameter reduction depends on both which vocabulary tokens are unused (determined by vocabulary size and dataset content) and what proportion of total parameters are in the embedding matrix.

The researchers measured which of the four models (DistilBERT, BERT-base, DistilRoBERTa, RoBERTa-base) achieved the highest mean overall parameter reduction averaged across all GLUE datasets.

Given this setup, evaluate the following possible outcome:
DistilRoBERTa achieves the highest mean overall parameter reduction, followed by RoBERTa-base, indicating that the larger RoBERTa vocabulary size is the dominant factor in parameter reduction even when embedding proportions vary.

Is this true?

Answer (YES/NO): NO